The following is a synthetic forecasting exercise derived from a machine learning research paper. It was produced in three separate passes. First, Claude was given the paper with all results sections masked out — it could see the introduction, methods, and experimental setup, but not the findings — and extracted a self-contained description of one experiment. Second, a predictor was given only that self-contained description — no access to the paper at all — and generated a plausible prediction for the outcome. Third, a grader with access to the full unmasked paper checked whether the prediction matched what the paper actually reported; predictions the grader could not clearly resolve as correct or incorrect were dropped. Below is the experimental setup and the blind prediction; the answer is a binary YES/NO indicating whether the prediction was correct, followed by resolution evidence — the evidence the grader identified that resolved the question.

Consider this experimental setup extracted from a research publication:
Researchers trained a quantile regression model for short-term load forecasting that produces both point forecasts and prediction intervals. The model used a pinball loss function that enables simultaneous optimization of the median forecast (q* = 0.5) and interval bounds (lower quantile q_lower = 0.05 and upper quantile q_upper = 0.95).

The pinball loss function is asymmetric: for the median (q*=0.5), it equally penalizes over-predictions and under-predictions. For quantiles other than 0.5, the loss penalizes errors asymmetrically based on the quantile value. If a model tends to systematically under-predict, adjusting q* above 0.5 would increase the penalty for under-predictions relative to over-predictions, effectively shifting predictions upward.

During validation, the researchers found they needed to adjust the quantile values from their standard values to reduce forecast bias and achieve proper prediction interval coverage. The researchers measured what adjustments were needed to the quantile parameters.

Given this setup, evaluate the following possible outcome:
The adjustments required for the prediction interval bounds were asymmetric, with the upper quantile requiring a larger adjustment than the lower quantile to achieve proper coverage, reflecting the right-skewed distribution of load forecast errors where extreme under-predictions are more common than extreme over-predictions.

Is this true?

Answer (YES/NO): NO